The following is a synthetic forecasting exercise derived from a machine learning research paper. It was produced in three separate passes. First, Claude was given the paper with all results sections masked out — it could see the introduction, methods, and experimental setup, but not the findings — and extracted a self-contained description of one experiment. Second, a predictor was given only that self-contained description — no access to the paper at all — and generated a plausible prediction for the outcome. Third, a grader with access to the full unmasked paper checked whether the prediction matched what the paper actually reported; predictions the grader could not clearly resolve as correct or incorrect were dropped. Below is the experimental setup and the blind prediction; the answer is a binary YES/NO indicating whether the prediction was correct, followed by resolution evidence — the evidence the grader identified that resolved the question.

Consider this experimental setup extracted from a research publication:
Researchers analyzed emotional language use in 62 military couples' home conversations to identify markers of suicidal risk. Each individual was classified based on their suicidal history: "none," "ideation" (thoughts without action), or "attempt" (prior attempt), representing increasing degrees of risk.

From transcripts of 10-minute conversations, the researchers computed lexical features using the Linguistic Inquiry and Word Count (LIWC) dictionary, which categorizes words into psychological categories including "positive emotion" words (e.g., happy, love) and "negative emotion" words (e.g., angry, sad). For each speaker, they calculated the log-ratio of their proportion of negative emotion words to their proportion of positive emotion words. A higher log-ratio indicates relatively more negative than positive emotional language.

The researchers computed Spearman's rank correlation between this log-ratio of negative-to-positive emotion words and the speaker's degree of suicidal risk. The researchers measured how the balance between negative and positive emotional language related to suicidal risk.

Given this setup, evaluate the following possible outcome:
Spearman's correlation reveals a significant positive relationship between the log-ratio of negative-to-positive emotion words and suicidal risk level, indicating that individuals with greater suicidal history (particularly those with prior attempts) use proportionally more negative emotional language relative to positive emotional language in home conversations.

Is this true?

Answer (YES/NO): YES